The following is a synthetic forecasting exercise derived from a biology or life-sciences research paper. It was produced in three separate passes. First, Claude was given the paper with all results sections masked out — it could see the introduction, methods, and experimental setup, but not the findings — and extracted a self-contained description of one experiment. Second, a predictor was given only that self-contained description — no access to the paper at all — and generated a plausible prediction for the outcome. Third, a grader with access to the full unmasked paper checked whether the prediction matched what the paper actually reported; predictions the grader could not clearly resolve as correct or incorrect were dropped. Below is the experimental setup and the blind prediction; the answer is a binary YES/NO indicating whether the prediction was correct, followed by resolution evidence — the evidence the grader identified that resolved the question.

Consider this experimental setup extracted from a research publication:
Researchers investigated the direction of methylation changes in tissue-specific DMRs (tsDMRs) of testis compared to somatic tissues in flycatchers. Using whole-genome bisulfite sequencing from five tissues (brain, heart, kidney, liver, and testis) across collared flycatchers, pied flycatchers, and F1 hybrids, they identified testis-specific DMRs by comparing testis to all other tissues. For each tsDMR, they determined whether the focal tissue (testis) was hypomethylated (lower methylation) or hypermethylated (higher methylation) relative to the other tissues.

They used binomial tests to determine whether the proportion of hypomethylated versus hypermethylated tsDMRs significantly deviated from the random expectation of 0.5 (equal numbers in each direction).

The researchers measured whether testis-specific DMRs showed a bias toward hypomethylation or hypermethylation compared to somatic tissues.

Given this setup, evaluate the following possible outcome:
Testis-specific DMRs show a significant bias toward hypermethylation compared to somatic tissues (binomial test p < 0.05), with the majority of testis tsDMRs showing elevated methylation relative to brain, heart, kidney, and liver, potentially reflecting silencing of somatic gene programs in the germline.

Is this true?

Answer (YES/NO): YES